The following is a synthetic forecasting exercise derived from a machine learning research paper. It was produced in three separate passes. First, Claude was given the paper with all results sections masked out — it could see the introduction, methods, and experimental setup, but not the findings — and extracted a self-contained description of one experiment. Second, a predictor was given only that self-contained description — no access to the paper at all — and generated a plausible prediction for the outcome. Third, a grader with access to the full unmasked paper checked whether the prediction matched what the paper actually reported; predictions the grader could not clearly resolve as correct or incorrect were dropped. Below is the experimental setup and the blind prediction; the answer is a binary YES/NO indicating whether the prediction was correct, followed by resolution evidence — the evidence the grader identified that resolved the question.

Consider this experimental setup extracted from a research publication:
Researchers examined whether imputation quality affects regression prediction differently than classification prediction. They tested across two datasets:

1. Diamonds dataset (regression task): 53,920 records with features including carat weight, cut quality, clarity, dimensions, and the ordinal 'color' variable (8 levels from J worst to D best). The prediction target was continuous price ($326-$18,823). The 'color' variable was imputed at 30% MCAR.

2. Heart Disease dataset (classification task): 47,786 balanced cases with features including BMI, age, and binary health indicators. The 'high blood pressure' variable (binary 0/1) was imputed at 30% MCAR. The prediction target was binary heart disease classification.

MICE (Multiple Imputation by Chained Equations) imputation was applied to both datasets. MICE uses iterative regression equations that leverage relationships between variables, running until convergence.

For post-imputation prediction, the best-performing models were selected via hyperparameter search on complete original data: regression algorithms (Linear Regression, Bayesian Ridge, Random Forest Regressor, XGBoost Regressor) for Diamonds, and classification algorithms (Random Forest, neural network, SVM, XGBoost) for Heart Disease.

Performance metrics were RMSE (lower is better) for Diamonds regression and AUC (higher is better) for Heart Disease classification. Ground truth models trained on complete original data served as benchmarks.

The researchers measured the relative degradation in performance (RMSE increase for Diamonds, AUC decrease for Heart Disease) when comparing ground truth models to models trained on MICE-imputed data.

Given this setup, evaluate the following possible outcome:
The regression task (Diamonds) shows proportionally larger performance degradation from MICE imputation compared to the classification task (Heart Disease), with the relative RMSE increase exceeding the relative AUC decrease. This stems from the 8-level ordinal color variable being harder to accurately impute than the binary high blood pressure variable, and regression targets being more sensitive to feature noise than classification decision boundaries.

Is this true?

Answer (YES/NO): YES